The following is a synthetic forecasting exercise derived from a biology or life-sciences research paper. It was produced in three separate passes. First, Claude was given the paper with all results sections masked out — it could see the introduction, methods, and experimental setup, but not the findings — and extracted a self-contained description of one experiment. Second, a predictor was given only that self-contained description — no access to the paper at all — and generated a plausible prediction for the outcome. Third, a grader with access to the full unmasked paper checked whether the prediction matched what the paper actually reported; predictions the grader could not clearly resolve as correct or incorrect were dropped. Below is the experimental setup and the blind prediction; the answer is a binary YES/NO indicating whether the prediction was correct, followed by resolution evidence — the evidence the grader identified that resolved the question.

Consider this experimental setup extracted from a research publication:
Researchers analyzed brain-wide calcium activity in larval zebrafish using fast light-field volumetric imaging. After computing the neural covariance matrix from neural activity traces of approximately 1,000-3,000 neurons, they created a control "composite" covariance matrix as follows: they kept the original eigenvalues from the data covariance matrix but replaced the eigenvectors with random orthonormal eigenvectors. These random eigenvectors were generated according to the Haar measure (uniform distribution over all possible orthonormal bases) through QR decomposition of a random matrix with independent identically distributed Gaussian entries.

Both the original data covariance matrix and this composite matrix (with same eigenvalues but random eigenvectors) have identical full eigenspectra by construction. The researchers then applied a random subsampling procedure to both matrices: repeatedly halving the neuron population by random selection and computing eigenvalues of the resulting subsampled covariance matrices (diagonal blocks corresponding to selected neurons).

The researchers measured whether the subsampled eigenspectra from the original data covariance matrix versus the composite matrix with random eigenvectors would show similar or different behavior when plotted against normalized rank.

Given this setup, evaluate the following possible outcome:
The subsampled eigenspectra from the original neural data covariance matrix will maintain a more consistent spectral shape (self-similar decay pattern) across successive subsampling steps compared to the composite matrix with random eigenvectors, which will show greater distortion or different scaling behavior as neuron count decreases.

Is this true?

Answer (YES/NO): YES